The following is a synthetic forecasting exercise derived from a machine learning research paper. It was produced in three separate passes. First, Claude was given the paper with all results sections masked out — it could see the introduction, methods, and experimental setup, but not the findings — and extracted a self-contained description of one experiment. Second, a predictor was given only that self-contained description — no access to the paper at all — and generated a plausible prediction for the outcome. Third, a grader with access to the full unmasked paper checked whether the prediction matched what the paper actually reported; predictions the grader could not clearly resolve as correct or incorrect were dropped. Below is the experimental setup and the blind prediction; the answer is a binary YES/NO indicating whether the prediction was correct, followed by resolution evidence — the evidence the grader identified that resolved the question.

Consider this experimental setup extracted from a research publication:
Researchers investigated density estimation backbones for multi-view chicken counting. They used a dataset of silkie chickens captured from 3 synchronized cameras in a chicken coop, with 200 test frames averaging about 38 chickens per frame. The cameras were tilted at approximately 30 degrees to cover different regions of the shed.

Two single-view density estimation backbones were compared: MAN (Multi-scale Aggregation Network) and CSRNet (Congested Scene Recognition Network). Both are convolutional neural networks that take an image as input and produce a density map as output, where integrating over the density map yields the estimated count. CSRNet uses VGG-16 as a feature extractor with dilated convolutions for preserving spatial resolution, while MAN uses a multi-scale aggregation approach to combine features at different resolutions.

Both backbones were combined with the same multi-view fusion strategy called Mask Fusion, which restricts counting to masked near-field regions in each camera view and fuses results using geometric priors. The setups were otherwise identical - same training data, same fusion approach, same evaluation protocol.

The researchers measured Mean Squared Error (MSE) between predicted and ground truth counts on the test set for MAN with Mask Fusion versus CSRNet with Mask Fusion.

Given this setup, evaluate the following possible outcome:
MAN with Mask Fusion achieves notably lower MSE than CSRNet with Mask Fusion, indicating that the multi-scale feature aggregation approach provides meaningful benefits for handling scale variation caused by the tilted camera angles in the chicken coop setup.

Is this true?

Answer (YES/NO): NO